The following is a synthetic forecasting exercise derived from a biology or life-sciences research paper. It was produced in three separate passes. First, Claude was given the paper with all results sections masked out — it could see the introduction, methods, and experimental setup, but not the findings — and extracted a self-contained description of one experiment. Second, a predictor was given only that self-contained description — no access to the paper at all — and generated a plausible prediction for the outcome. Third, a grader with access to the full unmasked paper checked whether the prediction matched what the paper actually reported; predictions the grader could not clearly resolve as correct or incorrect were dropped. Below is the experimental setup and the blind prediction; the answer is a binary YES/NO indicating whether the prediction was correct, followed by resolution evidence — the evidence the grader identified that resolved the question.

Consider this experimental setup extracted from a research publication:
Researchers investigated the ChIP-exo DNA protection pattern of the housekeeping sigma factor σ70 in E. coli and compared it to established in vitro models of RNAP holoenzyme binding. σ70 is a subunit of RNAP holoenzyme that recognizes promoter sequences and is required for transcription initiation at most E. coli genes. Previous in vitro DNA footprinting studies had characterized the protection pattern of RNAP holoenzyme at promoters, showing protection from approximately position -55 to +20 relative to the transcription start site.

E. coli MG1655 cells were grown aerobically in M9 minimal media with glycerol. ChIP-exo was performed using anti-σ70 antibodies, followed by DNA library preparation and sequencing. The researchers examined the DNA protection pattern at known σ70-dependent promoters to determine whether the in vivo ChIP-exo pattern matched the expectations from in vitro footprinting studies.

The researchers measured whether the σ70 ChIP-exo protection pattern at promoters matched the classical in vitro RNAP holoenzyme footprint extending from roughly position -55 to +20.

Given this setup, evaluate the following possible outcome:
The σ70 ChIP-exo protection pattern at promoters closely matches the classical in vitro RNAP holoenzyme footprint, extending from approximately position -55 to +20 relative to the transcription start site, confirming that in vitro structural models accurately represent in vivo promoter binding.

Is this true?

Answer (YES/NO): NO